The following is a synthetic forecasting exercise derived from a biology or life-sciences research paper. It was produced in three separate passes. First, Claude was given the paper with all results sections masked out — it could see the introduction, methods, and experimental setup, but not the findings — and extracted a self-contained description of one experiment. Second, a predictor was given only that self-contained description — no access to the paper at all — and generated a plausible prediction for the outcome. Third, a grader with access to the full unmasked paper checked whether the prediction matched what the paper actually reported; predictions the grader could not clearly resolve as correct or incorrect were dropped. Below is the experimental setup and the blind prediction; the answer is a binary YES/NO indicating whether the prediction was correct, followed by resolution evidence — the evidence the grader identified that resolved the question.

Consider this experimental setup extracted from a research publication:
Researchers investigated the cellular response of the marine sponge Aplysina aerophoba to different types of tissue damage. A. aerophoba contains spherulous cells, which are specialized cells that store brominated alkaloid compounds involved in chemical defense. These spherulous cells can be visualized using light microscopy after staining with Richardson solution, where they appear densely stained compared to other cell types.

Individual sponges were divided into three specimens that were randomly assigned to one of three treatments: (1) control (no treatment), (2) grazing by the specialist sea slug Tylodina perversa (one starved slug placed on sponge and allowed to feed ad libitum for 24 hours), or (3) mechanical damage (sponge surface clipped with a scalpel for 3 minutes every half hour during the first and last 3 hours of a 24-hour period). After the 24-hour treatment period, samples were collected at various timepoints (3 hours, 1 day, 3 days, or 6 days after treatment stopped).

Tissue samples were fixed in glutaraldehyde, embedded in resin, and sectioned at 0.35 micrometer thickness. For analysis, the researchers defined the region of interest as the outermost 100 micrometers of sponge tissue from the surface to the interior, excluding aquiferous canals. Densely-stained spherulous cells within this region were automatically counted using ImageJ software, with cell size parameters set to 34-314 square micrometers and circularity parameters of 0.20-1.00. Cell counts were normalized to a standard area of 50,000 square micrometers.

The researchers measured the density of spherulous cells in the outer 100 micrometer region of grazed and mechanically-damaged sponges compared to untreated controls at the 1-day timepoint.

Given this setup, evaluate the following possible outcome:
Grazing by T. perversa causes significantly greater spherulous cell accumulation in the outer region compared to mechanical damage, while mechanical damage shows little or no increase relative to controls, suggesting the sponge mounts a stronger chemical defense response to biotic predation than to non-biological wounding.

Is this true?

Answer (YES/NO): NO